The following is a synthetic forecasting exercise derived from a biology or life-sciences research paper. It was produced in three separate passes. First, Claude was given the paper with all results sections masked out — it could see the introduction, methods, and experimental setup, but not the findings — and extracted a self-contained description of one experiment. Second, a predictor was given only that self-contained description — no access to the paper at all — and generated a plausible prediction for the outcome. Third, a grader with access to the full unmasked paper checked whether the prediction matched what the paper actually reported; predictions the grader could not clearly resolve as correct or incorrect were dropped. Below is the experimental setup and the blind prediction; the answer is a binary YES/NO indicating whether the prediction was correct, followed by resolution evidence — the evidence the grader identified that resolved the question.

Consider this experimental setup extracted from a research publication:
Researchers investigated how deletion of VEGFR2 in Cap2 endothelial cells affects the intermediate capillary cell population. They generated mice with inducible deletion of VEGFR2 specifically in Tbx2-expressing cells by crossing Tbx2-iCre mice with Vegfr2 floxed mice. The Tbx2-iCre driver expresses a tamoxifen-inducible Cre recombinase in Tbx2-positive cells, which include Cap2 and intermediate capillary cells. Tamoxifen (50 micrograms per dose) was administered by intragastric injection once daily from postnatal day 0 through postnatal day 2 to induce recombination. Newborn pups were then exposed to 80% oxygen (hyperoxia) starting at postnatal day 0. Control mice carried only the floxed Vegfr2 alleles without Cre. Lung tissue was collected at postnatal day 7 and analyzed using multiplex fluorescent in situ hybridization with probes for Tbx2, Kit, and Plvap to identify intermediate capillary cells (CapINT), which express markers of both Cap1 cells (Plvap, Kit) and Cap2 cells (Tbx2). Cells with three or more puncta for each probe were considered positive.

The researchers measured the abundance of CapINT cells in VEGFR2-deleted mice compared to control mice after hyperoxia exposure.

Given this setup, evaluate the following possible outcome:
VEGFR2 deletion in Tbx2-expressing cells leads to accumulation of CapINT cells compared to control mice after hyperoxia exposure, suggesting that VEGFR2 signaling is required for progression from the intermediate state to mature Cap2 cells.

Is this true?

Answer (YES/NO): YES